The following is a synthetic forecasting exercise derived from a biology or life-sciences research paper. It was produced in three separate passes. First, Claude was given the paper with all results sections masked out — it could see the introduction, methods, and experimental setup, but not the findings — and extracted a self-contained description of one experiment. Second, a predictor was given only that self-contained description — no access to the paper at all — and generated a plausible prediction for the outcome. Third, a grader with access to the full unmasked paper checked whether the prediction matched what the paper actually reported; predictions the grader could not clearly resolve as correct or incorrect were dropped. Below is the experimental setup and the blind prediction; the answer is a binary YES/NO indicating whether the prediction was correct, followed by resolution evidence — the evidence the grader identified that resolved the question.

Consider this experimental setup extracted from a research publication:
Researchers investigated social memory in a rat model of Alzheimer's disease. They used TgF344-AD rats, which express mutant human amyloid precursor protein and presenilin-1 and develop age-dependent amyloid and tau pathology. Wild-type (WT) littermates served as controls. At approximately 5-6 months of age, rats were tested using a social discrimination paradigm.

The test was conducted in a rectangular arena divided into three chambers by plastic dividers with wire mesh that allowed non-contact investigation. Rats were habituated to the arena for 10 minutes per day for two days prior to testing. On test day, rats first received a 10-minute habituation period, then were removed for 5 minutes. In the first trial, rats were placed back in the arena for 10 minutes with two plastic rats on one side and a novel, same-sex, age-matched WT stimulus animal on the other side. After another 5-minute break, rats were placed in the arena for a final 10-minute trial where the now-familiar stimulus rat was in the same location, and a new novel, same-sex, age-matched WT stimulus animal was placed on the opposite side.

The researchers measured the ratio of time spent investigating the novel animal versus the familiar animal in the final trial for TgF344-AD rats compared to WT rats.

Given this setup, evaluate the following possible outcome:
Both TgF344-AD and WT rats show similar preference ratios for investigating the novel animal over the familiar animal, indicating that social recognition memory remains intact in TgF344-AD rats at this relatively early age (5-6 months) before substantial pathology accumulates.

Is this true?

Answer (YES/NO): NO